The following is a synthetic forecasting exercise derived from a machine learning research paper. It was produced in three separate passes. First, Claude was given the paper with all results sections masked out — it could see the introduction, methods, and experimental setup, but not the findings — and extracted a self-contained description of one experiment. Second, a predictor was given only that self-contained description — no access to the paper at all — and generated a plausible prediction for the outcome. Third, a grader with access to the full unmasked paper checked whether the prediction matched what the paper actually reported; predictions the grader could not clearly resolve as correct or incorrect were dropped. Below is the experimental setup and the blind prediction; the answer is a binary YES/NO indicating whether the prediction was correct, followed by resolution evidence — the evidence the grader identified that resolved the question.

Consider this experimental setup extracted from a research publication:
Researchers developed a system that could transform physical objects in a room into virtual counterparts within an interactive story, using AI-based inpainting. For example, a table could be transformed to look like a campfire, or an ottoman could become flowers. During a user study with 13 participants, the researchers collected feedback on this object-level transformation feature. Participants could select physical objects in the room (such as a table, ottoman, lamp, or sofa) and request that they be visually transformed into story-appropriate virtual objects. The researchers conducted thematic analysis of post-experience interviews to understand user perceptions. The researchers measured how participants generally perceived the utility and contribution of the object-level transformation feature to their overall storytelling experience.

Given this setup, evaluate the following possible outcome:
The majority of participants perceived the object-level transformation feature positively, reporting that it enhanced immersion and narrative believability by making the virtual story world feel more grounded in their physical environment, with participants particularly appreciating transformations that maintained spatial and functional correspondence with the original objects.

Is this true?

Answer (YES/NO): NO